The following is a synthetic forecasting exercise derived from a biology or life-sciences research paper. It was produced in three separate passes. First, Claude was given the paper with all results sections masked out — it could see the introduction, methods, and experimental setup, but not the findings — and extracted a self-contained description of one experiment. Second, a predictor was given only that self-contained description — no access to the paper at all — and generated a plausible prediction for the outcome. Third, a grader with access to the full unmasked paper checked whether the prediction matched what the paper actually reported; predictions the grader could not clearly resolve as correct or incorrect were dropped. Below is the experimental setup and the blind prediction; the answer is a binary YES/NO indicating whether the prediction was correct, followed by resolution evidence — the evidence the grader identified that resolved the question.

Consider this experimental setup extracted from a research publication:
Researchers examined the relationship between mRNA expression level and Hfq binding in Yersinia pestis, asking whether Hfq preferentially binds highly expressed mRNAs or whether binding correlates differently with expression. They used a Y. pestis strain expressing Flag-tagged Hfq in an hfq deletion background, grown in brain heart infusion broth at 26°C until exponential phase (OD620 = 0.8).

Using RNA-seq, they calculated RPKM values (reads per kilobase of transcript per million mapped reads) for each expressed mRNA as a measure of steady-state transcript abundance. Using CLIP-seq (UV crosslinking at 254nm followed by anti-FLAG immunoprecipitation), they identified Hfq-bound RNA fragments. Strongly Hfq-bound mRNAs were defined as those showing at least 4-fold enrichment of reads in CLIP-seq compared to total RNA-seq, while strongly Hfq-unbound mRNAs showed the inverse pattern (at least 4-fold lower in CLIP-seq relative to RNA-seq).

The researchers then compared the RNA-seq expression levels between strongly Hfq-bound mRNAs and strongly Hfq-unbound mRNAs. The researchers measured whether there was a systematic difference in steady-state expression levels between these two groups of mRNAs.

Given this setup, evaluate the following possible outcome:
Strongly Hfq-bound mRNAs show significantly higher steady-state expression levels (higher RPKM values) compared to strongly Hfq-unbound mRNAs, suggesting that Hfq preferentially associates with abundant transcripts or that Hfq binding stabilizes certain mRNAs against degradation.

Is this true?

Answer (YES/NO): YES